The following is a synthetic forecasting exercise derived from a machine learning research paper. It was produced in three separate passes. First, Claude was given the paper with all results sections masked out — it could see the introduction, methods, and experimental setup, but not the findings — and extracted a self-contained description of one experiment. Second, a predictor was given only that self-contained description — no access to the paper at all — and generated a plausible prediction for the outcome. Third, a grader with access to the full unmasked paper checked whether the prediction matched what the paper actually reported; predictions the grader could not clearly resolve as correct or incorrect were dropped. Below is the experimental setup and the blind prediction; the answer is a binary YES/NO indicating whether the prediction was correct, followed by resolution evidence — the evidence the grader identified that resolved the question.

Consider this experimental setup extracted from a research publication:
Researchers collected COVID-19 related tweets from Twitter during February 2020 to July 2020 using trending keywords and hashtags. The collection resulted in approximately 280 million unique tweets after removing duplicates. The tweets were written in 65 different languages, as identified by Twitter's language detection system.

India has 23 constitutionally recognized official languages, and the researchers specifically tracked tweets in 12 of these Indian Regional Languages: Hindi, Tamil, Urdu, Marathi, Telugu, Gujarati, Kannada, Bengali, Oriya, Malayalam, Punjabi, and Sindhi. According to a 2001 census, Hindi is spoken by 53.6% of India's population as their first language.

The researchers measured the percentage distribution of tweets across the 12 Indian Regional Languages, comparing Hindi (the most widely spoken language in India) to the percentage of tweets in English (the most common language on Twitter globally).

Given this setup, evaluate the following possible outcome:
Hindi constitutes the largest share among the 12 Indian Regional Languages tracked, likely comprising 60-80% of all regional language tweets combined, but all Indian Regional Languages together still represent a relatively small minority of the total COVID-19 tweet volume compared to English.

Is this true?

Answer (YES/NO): YES